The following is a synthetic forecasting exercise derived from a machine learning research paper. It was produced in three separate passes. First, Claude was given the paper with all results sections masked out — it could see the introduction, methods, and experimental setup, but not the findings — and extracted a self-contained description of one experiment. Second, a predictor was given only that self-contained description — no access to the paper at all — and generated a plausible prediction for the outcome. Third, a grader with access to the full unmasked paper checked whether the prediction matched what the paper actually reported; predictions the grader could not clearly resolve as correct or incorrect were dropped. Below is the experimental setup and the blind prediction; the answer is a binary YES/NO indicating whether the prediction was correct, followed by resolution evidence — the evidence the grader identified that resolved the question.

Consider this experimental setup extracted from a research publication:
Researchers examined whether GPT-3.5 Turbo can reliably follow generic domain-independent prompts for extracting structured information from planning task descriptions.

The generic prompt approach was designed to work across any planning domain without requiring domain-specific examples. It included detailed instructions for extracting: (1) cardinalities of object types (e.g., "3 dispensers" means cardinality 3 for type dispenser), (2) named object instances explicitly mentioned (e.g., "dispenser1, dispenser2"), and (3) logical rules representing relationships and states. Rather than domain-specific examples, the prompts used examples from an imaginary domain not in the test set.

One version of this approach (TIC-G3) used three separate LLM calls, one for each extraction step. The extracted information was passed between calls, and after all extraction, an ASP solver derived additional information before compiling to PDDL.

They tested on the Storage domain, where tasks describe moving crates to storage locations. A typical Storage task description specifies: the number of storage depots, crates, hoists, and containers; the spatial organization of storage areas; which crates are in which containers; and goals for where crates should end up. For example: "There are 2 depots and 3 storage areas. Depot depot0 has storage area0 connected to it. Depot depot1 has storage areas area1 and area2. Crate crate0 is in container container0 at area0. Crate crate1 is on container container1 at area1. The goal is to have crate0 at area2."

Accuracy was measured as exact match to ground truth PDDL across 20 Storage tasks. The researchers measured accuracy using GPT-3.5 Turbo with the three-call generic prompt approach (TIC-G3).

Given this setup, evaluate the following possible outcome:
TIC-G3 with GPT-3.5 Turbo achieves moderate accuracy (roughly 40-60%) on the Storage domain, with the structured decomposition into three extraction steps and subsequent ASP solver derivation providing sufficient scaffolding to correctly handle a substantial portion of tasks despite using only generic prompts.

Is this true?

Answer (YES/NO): NO